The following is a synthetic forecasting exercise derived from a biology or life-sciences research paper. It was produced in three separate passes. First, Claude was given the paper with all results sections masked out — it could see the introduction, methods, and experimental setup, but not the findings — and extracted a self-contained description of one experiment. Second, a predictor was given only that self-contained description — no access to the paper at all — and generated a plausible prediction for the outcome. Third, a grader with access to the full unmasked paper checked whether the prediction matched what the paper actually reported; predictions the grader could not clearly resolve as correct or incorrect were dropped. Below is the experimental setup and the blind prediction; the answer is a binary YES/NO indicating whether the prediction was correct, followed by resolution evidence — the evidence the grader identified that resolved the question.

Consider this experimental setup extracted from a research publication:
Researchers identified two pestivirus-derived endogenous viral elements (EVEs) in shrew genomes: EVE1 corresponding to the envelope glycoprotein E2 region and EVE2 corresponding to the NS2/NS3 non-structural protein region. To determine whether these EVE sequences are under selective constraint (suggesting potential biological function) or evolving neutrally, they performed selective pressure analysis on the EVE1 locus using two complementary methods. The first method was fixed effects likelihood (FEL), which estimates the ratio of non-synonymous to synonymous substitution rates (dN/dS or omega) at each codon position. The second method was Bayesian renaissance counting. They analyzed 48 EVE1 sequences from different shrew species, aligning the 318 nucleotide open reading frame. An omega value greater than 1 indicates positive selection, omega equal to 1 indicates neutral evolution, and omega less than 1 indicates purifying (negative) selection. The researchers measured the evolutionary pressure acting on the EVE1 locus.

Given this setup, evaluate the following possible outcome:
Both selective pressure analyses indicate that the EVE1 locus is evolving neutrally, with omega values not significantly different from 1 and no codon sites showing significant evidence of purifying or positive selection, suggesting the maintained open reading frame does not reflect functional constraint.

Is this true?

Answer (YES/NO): YES